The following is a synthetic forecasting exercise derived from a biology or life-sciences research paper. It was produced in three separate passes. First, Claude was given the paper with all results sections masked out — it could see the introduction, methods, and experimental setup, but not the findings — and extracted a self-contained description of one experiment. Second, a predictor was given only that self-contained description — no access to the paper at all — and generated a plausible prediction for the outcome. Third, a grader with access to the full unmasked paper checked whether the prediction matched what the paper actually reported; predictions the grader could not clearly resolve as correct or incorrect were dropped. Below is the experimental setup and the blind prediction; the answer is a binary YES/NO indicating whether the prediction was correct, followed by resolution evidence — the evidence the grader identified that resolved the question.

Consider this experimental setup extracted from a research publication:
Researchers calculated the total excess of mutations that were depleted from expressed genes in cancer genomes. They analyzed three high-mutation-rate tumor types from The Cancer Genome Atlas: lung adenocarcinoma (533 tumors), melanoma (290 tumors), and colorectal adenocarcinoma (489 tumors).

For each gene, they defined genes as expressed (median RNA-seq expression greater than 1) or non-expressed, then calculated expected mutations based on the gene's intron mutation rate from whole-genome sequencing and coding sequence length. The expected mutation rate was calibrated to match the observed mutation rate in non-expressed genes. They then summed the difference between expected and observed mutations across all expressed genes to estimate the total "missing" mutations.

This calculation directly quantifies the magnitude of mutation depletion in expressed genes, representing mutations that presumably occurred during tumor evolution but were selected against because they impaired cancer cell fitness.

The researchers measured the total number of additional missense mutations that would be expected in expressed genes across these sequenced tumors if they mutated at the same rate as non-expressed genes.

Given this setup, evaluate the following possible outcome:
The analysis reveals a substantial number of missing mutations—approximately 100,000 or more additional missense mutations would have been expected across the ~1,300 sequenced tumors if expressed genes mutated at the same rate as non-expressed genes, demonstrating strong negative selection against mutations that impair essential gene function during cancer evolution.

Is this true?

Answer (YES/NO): YES